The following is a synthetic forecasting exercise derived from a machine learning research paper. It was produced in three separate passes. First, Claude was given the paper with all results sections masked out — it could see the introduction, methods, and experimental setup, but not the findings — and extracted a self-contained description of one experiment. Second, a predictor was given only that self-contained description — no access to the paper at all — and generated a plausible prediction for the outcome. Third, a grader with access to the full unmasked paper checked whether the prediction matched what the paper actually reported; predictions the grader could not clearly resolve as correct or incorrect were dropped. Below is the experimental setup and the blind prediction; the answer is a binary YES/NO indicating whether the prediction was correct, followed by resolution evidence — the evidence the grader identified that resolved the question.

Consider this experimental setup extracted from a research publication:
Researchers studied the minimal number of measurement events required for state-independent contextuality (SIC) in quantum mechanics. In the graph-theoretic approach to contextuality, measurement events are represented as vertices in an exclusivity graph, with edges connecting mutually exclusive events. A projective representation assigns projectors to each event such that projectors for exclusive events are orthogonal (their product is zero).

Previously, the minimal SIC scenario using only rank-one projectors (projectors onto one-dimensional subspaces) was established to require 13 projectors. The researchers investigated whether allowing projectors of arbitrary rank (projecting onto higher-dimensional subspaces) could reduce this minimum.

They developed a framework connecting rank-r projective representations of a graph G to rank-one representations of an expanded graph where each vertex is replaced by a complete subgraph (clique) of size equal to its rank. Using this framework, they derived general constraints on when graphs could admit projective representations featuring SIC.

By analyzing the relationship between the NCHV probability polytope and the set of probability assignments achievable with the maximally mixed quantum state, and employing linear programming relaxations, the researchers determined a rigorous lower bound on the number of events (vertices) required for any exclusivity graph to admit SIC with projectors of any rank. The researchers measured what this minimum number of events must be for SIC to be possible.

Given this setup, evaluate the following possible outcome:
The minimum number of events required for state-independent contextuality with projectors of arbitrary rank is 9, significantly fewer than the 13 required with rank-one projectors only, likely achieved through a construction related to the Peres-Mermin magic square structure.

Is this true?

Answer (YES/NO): NO